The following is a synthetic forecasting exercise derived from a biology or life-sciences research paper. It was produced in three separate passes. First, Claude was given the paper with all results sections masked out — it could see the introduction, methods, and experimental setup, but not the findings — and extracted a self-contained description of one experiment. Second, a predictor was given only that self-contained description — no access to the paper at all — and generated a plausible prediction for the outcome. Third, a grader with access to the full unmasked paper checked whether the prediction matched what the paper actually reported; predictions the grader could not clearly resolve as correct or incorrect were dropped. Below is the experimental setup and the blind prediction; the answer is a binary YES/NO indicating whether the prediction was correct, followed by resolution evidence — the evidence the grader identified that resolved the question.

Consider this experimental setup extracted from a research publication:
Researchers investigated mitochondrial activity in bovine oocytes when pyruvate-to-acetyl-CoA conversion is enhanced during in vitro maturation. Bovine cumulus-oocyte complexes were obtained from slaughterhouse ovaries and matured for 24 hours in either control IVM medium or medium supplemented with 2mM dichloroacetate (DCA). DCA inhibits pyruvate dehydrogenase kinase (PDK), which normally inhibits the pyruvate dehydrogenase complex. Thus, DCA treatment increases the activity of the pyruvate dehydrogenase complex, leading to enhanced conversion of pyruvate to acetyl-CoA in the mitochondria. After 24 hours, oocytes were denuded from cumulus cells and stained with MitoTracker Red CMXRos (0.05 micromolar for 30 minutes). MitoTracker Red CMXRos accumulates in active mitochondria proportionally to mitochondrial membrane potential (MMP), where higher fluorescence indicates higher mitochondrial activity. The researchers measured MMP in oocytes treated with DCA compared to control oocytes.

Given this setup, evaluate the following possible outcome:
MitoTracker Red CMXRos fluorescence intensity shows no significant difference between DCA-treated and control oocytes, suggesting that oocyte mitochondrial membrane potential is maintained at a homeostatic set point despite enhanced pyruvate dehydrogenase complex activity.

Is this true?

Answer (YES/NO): NO